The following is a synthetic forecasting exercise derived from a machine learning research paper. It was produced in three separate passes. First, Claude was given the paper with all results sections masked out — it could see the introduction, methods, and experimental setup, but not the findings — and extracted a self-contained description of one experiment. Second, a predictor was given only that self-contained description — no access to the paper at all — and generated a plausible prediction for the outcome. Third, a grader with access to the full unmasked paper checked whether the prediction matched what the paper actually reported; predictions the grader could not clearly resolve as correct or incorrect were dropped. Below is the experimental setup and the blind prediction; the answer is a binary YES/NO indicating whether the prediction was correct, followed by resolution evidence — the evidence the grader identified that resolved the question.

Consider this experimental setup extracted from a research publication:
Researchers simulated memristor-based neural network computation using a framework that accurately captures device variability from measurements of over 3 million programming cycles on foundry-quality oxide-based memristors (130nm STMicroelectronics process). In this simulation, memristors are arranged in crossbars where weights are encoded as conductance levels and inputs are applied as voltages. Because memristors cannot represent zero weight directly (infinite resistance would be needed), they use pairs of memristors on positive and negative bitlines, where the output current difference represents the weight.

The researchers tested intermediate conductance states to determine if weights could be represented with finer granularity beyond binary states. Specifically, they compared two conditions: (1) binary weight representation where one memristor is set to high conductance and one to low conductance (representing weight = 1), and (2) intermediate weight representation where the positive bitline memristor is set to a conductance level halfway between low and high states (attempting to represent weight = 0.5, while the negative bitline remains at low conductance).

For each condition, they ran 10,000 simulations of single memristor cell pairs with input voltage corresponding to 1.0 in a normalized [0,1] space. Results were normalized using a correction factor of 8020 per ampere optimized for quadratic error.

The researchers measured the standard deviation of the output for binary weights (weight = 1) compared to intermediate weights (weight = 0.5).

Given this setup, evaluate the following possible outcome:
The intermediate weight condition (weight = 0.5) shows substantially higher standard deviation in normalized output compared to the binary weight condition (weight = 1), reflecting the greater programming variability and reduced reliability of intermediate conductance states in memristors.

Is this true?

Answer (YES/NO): YES